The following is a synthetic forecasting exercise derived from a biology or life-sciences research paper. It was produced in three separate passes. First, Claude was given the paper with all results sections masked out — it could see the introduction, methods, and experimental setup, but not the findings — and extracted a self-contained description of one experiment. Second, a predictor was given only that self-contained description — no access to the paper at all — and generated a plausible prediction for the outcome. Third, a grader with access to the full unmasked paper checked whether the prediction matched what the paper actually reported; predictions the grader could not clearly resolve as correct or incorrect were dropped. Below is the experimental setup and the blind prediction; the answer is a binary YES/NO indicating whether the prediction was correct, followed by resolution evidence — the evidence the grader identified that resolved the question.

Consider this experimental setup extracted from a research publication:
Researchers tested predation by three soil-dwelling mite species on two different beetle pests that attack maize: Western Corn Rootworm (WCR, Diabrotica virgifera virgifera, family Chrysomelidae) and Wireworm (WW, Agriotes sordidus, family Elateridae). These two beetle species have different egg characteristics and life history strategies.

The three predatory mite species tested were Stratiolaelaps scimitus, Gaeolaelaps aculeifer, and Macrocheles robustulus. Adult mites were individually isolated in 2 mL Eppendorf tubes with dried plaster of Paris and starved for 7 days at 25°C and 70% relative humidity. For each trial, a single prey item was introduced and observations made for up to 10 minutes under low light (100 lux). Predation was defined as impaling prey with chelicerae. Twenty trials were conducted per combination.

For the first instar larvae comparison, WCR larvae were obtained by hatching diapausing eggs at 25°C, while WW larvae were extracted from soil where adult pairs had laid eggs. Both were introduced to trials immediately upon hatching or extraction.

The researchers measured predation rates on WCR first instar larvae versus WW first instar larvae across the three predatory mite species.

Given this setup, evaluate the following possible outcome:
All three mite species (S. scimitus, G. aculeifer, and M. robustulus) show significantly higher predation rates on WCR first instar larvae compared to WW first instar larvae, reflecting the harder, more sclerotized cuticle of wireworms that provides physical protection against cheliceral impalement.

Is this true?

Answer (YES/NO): NO